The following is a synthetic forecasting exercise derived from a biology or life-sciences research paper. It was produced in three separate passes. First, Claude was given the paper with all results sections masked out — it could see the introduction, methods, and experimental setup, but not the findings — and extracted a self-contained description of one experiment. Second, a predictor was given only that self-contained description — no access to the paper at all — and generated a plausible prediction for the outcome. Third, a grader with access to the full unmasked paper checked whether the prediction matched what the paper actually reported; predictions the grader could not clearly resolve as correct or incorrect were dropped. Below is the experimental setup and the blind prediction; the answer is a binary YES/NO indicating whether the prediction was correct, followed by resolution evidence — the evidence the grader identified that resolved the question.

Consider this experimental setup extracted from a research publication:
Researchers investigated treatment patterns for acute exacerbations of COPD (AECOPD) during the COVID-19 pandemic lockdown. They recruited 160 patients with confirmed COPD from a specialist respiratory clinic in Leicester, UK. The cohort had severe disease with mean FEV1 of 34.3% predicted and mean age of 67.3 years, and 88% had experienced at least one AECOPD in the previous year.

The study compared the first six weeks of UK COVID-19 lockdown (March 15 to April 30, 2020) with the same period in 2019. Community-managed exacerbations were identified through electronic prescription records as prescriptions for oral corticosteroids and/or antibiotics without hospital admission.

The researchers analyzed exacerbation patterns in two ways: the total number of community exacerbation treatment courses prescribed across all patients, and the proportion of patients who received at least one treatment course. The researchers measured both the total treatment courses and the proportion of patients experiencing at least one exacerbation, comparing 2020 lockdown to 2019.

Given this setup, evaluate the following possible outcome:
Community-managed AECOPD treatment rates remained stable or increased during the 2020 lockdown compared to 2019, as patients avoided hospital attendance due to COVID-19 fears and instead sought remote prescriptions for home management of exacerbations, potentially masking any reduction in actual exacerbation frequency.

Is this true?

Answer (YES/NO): YES